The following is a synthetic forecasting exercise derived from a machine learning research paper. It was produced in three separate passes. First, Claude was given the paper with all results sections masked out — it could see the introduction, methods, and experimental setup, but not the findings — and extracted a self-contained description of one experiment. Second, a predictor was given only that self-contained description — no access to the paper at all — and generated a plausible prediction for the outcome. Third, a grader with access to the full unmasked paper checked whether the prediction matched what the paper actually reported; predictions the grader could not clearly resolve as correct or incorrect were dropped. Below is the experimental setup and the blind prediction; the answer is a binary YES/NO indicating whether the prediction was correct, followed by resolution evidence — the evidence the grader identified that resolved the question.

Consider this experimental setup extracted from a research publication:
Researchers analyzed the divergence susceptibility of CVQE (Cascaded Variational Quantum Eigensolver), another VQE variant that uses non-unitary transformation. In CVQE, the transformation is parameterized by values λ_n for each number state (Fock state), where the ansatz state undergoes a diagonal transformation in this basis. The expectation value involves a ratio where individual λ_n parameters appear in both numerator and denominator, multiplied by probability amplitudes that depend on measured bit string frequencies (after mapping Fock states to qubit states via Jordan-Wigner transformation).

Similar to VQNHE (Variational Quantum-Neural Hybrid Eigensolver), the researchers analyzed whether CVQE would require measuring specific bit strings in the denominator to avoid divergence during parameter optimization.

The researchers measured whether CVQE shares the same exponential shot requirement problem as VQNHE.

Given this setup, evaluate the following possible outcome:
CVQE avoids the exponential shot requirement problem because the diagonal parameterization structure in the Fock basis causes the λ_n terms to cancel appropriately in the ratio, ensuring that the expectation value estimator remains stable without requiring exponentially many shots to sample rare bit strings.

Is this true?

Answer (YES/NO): NO